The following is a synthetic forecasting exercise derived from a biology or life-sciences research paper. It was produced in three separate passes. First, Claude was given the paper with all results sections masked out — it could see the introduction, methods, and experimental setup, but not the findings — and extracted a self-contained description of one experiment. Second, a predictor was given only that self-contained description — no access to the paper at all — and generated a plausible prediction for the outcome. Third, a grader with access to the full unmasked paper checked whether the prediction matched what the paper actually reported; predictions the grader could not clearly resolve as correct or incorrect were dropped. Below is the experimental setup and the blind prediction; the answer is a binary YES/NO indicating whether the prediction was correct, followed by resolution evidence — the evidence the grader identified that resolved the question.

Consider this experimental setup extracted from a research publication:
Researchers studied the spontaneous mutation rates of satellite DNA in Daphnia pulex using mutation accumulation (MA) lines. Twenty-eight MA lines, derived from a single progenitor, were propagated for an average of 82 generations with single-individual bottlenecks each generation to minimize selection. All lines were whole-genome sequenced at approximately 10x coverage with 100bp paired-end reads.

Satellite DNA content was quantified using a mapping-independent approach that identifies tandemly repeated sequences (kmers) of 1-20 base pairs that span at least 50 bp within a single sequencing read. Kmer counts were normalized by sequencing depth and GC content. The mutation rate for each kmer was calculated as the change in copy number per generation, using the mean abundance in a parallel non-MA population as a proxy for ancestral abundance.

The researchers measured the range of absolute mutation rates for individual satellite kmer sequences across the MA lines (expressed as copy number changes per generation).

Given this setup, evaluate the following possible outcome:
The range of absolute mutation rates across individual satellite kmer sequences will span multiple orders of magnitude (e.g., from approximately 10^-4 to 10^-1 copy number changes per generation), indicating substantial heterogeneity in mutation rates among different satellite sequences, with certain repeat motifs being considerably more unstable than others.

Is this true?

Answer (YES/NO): YES